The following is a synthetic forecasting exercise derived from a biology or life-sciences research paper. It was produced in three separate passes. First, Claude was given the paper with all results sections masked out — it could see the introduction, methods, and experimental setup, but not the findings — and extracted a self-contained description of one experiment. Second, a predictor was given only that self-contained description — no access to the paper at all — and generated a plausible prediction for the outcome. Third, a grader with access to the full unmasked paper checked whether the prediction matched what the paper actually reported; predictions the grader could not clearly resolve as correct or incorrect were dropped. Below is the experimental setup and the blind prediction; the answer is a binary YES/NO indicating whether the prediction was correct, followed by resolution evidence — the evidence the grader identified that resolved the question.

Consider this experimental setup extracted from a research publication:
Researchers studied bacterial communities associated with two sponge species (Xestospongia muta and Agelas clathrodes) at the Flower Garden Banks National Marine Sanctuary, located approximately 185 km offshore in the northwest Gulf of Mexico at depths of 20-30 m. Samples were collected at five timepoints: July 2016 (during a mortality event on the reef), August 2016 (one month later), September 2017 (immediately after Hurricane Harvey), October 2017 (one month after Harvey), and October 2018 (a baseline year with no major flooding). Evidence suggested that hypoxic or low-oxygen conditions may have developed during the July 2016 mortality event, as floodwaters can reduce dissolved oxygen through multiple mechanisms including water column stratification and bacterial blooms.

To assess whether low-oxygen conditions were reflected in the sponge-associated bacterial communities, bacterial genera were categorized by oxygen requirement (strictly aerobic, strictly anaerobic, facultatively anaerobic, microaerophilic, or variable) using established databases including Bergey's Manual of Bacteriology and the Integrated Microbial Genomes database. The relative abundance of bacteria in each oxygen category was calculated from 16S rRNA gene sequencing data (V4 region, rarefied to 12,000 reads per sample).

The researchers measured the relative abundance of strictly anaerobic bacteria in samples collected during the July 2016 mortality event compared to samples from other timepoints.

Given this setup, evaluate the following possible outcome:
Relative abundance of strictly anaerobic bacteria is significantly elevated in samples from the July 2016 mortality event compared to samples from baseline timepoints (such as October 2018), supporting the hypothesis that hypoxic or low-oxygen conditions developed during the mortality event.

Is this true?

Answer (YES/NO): YES